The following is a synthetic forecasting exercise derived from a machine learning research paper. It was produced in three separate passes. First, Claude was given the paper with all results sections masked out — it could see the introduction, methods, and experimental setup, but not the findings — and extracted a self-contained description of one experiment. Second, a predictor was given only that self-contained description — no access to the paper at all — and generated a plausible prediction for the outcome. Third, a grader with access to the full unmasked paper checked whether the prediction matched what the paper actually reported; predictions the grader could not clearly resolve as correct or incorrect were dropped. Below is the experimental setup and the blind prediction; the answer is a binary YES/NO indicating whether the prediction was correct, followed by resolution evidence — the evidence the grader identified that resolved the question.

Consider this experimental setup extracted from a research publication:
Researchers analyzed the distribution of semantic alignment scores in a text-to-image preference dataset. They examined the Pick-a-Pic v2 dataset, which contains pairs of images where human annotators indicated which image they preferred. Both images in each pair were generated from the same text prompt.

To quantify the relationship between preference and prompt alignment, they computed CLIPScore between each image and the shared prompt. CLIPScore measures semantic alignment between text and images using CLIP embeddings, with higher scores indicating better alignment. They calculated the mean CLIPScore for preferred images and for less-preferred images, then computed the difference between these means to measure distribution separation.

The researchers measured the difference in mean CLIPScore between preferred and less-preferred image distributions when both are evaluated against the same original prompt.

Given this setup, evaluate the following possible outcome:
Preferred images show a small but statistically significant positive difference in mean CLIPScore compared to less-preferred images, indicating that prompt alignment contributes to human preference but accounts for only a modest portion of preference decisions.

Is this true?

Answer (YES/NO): NO